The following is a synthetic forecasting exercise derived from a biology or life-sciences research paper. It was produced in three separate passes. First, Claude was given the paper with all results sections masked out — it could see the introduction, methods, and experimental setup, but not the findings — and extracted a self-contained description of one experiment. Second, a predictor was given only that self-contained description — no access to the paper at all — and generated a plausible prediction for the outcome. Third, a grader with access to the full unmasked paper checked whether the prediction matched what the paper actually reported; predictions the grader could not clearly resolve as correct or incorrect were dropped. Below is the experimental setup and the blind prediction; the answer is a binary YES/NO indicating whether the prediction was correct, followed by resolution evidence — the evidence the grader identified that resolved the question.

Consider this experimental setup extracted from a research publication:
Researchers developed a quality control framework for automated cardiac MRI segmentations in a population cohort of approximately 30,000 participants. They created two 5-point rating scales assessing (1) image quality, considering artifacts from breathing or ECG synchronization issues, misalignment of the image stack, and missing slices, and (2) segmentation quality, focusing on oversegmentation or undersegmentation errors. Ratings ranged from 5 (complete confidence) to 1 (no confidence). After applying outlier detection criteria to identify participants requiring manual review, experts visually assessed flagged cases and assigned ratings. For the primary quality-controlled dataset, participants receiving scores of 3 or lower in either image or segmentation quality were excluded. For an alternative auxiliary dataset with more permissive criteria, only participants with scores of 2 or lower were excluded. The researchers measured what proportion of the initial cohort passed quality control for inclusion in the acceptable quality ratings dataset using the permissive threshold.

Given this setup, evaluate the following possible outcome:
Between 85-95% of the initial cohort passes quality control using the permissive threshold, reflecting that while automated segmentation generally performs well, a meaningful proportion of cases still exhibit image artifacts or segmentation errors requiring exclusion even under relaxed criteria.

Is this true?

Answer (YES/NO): NO